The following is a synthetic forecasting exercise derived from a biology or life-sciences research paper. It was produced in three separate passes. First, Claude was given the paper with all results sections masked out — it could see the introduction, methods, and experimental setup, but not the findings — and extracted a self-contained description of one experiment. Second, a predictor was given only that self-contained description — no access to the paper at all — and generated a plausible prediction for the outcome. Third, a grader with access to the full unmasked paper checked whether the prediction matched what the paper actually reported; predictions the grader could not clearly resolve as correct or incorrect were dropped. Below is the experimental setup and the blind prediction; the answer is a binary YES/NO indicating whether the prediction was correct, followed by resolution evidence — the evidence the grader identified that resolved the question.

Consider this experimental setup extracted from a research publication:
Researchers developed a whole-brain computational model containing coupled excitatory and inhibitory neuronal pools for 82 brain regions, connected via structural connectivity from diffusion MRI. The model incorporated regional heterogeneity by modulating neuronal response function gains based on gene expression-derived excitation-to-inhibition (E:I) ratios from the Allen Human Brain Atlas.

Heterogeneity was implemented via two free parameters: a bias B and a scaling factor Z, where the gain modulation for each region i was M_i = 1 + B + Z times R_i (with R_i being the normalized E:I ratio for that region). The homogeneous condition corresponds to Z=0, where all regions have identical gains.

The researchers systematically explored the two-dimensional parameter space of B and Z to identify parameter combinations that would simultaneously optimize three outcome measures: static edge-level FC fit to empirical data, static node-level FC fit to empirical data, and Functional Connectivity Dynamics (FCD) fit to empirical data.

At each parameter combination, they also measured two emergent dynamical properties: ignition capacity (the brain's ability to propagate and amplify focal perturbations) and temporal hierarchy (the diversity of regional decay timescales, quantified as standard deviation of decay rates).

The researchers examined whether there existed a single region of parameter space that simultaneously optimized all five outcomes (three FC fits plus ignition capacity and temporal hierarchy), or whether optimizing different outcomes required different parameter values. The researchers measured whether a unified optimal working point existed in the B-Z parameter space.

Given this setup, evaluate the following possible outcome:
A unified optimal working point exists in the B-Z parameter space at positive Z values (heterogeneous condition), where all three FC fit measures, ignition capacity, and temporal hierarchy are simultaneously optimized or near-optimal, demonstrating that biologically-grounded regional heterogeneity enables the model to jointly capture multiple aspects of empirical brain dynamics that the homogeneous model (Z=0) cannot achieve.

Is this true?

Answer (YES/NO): YES